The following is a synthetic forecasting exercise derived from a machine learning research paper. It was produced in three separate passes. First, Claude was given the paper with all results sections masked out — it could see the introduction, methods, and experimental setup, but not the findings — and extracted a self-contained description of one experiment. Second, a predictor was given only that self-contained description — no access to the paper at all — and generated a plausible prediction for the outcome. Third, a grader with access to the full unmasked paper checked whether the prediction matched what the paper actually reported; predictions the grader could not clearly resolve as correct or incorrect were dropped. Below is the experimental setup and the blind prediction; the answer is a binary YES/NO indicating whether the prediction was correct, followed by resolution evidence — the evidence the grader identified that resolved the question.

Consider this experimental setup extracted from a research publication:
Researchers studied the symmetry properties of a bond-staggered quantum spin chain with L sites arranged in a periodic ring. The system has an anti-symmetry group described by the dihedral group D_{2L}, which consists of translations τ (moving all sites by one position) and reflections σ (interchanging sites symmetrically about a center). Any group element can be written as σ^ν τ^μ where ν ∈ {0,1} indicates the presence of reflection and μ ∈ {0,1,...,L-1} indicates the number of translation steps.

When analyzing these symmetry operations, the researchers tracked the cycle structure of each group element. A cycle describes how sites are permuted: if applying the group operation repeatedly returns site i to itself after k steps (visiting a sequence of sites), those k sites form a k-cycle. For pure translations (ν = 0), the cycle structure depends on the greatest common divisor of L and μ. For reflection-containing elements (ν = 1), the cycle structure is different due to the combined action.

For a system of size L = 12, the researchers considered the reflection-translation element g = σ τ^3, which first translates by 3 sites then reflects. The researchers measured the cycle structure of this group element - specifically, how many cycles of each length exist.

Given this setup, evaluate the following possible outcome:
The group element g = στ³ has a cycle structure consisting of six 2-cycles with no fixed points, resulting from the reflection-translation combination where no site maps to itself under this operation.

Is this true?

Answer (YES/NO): NO